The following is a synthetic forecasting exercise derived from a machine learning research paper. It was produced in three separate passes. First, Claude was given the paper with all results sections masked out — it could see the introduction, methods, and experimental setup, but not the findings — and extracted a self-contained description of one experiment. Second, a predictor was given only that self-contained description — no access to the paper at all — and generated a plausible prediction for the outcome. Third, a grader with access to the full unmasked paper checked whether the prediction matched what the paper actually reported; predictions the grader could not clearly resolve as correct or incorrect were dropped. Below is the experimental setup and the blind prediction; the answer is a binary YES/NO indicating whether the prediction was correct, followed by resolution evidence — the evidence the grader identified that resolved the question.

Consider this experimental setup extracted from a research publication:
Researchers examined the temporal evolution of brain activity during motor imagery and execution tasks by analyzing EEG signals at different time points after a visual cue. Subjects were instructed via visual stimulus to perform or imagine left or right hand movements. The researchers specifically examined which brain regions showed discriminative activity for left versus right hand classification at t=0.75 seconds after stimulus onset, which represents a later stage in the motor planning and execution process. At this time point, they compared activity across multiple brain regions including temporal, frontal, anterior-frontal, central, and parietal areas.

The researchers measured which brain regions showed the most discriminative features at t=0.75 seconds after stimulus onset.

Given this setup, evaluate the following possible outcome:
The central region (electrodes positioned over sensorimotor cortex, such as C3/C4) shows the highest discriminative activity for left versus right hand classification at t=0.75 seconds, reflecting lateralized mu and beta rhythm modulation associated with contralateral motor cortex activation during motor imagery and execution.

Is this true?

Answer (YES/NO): NO